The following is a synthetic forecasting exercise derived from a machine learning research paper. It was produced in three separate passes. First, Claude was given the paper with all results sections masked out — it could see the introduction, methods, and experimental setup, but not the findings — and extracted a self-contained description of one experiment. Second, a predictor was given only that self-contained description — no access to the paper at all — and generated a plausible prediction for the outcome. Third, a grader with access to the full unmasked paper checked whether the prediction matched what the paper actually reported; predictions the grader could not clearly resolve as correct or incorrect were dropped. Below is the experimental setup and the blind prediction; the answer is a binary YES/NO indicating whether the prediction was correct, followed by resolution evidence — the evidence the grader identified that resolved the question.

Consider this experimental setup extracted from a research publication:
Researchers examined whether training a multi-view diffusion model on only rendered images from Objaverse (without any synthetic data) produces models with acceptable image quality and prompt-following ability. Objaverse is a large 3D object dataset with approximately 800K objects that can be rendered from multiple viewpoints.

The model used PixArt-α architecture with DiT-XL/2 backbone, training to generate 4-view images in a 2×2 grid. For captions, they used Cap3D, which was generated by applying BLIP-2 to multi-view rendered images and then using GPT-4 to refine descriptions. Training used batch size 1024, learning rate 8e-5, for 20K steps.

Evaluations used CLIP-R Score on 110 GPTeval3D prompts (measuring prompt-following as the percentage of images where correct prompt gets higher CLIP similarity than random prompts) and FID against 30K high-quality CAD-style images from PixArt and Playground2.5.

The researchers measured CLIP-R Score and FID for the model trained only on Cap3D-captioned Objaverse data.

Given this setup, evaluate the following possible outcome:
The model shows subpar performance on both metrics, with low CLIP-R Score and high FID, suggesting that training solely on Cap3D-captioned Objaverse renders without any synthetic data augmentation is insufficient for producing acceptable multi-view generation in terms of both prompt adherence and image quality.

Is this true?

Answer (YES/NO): YES